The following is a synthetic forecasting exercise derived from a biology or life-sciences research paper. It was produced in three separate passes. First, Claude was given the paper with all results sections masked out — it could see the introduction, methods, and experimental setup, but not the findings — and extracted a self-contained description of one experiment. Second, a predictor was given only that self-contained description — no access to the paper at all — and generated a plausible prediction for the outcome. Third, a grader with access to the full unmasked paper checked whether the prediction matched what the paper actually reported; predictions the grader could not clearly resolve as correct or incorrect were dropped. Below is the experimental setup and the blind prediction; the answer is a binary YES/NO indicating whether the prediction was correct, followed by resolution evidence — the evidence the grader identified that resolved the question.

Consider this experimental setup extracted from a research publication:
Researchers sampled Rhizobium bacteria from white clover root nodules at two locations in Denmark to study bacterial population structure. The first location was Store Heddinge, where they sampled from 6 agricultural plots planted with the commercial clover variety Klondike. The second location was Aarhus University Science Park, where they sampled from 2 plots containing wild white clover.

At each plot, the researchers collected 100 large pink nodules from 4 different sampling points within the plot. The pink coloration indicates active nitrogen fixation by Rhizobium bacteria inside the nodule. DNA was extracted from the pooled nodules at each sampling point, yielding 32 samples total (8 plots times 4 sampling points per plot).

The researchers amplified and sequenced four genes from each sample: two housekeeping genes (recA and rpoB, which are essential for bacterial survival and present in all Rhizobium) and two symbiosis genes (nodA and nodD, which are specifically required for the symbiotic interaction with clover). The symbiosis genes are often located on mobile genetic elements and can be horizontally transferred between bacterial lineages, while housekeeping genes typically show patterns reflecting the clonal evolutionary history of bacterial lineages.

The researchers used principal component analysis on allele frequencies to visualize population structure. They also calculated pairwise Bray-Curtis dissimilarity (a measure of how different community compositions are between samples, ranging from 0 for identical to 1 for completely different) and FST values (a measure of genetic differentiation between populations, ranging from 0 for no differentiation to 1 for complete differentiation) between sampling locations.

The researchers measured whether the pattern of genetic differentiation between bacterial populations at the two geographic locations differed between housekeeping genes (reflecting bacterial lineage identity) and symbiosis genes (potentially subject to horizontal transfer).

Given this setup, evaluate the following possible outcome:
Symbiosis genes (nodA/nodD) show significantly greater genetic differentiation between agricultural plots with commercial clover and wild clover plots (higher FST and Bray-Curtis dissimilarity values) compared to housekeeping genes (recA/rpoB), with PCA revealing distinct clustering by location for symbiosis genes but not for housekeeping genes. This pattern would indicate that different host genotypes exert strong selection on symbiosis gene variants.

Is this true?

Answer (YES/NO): NO